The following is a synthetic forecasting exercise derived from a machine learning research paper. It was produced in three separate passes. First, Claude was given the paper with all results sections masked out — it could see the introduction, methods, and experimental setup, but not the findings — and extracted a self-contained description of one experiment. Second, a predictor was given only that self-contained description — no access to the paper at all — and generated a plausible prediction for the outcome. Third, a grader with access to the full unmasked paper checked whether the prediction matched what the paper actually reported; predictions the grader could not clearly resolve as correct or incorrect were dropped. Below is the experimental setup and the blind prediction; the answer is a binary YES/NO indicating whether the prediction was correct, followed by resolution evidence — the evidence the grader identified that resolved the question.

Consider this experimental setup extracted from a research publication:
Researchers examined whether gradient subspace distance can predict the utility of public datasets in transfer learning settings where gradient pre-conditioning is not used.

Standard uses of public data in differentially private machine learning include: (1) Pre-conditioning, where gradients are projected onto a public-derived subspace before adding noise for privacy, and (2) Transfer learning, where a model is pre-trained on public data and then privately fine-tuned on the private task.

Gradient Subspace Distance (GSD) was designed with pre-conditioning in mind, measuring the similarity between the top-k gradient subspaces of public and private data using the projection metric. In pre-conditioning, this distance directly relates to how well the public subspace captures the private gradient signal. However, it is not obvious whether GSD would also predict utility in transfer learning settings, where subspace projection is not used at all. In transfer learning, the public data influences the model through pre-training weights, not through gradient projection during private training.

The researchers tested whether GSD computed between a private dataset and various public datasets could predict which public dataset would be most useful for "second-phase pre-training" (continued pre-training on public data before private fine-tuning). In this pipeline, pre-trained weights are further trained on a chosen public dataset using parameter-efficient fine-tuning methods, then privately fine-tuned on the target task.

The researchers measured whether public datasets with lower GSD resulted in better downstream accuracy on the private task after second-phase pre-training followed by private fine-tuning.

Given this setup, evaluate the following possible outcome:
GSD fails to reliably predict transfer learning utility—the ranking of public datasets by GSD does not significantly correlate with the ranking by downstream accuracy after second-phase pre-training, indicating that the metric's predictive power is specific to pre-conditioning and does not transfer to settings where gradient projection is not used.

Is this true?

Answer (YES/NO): NO